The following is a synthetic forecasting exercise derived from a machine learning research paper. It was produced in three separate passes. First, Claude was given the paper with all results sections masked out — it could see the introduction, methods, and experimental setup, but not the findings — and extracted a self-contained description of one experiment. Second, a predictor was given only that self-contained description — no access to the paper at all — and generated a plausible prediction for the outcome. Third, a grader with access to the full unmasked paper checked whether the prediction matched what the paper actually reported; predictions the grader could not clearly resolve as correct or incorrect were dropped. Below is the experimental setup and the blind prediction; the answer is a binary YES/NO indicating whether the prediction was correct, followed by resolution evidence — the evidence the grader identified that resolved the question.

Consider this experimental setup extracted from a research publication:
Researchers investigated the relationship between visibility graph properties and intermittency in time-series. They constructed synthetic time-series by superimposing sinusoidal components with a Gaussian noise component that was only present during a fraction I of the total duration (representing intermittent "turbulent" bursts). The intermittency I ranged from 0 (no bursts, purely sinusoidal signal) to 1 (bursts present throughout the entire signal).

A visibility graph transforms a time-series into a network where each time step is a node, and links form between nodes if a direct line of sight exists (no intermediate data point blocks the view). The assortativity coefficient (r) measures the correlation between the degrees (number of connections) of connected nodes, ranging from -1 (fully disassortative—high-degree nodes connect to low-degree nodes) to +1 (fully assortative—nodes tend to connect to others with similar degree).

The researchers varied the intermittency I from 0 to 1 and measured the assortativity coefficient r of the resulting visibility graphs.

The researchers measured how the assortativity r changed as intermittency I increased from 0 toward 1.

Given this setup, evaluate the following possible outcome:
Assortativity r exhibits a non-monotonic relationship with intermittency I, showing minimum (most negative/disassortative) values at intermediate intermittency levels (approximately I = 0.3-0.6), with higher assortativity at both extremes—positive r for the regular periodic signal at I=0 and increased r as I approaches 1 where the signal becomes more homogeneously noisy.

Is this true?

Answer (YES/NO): NO